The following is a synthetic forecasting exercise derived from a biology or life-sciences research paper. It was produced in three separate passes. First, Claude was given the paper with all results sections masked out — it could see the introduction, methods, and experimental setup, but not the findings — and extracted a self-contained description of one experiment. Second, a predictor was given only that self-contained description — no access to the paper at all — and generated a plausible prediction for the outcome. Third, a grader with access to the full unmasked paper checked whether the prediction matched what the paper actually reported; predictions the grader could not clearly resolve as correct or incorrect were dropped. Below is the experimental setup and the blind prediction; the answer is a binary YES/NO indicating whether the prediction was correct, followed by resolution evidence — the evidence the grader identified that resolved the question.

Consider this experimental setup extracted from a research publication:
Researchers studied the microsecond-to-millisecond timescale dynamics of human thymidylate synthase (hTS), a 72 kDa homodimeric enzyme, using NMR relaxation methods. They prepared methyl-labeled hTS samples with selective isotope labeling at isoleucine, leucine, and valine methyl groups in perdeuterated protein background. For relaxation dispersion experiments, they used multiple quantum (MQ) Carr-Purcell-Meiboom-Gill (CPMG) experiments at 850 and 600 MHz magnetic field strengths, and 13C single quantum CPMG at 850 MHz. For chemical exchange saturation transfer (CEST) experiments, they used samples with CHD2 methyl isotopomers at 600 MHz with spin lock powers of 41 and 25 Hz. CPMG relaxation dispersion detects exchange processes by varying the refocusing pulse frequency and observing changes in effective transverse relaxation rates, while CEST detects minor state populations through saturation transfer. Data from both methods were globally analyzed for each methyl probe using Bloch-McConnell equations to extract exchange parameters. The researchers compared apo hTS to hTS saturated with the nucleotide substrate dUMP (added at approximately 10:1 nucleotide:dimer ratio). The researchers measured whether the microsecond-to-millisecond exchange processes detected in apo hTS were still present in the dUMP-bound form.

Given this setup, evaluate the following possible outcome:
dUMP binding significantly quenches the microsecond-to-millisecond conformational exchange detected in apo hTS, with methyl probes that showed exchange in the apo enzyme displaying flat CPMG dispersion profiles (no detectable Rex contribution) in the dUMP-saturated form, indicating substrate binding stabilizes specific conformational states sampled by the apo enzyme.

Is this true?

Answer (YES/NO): NO